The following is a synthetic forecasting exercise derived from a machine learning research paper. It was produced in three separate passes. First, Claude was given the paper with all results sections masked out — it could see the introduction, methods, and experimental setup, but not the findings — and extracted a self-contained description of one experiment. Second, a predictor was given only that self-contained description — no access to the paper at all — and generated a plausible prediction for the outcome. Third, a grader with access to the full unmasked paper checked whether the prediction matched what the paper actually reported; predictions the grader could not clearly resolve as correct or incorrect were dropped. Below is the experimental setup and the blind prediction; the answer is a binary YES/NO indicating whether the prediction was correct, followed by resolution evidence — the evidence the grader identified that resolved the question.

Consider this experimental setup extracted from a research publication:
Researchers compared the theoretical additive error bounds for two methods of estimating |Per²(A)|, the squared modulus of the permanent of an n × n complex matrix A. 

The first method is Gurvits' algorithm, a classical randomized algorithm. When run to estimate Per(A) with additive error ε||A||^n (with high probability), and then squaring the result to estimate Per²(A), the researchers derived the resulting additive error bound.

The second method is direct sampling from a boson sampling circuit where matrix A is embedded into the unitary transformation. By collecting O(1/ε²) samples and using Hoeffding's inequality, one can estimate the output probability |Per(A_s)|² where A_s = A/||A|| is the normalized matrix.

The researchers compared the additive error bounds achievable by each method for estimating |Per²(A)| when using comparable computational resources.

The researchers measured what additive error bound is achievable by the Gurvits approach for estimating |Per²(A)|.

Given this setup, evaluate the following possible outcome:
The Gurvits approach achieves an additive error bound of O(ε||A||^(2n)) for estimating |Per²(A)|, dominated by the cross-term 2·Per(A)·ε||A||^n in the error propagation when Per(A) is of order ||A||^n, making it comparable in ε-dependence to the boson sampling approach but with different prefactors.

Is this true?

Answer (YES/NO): YES